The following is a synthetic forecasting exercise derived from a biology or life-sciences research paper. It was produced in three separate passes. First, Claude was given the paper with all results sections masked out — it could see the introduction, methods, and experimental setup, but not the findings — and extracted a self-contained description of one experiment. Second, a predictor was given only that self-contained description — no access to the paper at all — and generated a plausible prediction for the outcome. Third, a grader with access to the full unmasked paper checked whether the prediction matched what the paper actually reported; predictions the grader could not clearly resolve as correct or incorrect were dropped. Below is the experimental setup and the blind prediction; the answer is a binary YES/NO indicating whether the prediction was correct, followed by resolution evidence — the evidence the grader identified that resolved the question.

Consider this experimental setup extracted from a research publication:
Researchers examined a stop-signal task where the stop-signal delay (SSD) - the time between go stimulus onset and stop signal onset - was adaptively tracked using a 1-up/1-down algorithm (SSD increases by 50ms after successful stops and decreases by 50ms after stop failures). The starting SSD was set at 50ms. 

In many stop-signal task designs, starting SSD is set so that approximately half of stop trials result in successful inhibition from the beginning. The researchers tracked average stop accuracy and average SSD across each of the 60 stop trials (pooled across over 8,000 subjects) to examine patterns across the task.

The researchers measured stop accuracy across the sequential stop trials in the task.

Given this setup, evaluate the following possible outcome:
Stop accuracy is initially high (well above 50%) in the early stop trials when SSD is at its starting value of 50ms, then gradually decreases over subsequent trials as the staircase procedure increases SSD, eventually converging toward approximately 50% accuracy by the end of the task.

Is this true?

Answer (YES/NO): YES